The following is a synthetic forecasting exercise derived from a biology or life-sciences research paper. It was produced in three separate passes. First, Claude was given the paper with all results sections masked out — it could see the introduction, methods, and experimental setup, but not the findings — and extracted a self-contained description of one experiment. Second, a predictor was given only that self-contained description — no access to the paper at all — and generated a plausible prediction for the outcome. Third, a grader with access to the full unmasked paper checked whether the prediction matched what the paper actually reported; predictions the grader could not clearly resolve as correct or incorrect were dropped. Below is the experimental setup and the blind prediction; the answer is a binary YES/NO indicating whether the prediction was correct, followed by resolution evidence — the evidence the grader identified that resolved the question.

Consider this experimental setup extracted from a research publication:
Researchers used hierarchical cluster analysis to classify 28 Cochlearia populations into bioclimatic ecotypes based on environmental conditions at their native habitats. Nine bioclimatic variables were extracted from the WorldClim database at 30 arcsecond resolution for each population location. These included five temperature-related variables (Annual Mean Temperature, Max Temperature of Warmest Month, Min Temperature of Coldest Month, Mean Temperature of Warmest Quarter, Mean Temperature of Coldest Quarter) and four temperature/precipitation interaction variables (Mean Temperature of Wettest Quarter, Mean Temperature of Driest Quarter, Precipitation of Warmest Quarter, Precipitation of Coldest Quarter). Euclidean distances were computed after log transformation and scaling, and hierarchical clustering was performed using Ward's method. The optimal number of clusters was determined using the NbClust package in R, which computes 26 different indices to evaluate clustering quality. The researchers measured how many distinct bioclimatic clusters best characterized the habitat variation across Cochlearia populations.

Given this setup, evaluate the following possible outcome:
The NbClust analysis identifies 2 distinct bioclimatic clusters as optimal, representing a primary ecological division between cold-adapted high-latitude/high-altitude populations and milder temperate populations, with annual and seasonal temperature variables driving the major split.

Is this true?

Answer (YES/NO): NO